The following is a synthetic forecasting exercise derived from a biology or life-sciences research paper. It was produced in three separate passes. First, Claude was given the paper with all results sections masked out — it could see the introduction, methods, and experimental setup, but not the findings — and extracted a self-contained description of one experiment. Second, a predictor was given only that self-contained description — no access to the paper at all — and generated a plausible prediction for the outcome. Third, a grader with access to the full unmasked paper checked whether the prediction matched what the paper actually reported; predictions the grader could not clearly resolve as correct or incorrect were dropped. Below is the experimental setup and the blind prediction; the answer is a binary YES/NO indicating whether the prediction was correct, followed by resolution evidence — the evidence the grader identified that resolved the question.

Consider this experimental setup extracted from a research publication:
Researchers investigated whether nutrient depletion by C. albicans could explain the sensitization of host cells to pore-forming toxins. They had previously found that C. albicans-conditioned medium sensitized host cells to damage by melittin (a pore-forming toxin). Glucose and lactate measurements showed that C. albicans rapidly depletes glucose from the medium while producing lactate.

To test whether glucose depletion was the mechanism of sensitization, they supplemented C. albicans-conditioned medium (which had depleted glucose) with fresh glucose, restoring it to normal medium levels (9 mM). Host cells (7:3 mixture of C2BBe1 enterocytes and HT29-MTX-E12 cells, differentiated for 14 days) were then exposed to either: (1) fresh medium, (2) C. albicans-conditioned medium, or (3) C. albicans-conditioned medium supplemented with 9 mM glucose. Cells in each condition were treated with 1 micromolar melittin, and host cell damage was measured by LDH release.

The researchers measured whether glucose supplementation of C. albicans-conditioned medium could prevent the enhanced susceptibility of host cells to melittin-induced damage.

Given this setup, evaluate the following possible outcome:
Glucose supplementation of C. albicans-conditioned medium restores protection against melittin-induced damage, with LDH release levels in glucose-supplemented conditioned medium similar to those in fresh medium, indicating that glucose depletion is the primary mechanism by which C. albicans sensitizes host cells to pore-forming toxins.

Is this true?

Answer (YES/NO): NO